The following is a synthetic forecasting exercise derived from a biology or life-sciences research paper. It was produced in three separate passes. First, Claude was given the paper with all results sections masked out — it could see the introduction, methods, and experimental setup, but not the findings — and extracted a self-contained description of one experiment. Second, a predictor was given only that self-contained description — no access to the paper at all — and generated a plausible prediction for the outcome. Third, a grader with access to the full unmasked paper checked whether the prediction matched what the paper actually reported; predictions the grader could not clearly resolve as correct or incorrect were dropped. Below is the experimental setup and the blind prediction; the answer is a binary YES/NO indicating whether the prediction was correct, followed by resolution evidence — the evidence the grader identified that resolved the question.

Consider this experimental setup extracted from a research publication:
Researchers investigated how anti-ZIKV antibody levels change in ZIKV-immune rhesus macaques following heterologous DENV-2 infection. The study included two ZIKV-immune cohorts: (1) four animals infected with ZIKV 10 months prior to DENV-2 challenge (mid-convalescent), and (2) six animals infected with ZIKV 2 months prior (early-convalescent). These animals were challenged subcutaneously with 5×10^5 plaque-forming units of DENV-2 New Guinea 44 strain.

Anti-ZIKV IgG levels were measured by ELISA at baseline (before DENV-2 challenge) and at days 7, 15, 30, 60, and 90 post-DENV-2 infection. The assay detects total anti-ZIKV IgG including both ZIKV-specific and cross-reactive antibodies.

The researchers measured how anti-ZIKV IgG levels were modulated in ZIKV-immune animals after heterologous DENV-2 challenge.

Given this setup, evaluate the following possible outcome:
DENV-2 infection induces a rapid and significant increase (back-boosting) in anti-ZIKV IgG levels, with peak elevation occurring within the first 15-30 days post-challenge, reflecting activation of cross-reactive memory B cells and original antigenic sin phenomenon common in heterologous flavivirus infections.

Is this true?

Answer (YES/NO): YES